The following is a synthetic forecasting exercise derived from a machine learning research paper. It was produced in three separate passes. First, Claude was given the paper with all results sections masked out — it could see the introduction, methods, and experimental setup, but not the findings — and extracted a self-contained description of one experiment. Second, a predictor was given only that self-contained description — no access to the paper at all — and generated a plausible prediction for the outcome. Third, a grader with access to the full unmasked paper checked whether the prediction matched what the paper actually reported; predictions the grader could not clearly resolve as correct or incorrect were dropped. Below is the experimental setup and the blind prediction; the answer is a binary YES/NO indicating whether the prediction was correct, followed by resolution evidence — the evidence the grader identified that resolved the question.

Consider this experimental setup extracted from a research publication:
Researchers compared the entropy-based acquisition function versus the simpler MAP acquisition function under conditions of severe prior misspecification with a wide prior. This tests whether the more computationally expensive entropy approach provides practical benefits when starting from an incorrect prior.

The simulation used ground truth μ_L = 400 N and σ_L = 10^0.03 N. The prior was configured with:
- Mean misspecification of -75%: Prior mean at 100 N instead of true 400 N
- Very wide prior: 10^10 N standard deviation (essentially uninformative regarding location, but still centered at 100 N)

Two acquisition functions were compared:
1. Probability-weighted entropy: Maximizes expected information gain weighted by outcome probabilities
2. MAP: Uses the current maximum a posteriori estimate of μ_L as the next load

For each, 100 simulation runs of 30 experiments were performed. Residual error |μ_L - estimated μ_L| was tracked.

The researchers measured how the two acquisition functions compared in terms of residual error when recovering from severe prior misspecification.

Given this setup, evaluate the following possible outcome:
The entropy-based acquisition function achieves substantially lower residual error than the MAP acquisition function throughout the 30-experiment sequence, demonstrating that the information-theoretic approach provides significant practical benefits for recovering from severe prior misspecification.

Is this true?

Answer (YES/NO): NO